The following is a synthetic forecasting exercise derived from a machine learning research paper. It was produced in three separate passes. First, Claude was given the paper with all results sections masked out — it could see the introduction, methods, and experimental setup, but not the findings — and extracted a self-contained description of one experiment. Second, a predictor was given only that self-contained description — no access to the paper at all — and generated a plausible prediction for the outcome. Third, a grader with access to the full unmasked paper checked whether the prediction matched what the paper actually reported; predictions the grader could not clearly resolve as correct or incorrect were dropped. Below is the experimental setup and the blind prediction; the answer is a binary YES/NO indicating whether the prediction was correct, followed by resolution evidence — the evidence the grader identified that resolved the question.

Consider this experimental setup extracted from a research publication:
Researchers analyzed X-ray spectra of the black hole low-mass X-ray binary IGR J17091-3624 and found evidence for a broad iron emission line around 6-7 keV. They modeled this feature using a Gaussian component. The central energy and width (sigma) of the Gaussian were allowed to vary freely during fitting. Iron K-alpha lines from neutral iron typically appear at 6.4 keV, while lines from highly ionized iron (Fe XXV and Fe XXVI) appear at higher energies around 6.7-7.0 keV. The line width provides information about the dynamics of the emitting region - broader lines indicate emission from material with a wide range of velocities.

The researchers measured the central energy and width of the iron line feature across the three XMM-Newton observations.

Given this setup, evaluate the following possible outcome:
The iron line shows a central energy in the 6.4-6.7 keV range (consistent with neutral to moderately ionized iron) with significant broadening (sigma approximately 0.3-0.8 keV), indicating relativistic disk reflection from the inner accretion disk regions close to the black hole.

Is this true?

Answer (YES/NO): NO